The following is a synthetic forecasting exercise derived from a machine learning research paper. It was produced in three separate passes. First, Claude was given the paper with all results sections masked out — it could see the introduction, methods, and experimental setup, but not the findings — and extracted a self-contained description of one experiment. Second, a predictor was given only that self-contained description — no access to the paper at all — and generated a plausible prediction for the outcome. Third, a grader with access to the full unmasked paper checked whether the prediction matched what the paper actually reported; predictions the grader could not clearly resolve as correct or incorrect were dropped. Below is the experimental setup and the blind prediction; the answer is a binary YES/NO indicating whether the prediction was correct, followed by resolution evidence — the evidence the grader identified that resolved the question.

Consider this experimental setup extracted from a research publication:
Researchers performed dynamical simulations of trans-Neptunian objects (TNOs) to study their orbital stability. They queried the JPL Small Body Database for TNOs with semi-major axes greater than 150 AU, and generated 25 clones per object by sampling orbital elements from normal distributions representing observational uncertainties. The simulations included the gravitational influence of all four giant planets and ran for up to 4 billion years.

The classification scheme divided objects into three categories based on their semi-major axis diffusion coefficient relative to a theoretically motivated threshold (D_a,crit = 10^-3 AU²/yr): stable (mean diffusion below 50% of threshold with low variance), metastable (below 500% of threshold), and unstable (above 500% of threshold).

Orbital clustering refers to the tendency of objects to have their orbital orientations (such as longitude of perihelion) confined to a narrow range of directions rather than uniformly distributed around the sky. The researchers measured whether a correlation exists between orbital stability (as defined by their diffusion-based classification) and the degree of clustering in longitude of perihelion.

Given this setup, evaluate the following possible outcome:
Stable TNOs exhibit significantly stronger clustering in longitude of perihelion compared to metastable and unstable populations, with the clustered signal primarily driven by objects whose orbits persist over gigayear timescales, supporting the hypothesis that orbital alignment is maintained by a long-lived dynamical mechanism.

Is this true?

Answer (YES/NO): NO